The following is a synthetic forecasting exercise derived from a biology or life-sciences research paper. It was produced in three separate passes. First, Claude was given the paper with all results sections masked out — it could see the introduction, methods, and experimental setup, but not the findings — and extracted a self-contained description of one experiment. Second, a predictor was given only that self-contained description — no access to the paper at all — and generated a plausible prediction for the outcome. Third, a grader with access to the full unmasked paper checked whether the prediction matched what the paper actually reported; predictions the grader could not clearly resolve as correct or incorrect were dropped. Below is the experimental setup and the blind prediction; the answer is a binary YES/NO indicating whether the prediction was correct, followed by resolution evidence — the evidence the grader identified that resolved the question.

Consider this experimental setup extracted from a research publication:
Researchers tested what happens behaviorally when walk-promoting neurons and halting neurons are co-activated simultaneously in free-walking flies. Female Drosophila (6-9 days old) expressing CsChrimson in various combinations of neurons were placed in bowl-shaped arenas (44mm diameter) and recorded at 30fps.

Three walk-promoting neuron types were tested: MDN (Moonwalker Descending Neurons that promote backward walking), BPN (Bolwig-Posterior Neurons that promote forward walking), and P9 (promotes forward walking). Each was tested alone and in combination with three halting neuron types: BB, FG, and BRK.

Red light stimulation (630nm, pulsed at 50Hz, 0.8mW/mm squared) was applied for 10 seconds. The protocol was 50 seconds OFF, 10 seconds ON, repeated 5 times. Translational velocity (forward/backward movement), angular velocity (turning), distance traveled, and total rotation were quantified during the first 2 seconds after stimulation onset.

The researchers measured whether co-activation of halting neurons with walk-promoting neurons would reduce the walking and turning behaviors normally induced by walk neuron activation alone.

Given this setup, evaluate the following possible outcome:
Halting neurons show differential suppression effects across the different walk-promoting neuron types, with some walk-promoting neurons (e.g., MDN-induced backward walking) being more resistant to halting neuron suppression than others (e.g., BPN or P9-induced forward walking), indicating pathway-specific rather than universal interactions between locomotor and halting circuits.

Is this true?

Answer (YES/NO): YES